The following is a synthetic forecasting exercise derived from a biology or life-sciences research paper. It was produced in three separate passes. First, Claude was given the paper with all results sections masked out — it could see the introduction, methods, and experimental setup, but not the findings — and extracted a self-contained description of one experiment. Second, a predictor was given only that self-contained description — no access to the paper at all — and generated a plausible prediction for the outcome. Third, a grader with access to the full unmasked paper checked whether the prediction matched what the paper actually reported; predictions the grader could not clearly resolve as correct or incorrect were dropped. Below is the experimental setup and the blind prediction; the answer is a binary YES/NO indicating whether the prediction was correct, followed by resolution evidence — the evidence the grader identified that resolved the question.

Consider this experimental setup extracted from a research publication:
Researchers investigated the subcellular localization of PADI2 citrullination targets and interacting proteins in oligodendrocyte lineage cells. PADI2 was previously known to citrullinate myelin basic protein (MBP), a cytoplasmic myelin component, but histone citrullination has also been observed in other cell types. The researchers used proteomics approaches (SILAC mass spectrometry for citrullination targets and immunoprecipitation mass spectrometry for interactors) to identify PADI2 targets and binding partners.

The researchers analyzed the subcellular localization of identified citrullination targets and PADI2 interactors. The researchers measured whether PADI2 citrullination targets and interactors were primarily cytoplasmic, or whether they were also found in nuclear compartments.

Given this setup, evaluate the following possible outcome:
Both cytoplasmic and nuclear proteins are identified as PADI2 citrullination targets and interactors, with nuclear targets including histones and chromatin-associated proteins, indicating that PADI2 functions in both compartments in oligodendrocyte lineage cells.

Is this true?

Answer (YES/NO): YES